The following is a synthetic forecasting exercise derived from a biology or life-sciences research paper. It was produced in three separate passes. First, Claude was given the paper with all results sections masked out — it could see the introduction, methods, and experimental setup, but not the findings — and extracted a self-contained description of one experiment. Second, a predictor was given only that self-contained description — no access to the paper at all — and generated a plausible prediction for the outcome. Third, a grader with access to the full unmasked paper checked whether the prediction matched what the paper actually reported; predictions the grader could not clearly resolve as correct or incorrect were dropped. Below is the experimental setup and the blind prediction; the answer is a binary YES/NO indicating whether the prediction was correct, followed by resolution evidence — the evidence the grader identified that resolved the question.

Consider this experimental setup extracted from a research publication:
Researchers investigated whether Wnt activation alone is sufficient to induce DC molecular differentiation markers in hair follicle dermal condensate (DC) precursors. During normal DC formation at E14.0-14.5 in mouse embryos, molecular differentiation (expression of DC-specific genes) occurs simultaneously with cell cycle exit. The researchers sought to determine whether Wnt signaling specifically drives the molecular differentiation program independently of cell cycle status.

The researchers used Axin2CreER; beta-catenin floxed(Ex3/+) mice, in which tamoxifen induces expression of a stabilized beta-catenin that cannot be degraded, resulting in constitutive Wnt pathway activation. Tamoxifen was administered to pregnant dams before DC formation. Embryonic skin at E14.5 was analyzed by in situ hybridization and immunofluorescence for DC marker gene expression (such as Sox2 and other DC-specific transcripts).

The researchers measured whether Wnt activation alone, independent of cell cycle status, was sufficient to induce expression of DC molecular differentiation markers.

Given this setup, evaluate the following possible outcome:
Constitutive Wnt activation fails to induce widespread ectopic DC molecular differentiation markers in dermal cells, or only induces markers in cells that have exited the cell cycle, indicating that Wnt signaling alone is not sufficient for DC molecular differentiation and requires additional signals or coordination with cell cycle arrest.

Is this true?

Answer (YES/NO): YES